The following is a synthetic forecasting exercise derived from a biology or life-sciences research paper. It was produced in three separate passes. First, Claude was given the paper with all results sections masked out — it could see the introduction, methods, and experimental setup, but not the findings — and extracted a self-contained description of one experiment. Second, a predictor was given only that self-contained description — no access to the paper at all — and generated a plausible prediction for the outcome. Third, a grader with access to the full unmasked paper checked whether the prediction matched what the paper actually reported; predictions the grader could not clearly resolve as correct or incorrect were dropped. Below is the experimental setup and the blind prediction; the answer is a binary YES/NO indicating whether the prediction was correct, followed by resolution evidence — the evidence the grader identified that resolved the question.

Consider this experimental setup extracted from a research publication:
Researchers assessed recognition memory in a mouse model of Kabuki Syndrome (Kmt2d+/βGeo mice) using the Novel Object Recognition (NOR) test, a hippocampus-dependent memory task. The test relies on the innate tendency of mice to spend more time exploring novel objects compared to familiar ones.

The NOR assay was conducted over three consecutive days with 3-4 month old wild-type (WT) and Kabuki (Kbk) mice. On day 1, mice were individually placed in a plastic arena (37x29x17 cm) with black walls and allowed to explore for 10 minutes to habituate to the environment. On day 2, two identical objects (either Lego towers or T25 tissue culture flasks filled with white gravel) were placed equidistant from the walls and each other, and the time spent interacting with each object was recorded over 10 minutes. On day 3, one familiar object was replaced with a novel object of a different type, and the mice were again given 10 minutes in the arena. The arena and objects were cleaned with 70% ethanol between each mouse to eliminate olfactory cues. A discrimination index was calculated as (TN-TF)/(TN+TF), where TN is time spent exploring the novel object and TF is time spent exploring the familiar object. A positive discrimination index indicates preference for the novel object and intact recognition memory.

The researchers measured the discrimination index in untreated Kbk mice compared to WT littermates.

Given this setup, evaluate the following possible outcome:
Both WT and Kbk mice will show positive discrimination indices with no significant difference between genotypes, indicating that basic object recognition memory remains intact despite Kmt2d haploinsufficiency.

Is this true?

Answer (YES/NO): NO